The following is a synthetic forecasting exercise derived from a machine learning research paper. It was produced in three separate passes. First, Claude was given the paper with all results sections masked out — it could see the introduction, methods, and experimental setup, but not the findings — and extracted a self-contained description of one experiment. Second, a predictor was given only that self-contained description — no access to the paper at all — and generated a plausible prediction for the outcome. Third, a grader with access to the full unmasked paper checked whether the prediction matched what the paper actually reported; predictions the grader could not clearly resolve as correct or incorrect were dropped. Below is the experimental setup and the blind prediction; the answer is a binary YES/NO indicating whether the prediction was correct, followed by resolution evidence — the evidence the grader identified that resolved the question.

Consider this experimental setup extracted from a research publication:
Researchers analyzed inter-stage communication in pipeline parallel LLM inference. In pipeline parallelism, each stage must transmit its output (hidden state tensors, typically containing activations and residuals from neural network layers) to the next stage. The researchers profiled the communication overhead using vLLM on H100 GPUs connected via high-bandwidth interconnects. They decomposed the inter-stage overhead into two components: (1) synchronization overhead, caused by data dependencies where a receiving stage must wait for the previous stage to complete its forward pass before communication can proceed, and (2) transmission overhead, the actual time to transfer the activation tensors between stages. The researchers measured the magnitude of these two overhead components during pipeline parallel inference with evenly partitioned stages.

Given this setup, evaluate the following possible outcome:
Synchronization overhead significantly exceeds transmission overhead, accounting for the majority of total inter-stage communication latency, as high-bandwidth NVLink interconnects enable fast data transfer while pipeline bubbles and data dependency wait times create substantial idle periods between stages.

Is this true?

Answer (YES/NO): NO